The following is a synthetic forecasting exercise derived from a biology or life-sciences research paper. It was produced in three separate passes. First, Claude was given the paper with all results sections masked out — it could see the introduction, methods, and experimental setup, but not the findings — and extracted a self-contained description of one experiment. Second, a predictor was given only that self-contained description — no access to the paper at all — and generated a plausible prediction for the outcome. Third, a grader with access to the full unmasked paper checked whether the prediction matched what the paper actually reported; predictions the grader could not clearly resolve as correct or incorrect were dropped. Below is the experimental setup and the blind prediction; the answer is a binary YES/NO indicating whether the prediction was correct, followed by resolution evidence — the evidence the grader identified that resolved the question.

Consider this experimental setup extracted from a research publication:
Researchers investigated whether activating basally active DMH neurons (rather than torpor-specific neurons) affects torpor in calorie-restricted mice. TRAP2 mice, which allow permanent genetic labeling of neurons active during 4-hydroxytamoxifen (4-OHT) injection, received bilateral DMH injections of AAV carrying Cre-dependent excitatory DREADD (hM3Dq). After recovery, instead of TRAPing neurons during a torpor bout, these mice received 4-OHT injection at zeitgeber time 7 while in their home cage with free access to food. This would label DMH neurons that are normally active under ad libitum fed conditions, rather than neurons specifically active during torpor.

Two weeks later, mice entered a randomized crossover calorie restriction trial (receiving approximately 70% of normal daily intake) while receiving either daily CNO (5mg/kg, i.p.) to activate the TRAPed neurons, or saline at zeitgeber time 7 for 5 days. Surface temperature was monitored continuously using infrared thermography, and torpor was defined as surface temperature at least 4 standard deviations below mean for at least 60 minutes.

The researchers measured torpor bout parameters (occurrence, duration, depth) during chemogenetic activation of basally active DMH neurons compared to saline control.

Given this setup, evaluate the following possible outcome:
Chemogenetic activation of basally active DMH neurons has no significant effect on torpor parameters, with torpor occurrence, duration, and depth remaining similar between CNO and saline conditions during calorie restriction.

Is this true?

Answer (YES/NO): YES